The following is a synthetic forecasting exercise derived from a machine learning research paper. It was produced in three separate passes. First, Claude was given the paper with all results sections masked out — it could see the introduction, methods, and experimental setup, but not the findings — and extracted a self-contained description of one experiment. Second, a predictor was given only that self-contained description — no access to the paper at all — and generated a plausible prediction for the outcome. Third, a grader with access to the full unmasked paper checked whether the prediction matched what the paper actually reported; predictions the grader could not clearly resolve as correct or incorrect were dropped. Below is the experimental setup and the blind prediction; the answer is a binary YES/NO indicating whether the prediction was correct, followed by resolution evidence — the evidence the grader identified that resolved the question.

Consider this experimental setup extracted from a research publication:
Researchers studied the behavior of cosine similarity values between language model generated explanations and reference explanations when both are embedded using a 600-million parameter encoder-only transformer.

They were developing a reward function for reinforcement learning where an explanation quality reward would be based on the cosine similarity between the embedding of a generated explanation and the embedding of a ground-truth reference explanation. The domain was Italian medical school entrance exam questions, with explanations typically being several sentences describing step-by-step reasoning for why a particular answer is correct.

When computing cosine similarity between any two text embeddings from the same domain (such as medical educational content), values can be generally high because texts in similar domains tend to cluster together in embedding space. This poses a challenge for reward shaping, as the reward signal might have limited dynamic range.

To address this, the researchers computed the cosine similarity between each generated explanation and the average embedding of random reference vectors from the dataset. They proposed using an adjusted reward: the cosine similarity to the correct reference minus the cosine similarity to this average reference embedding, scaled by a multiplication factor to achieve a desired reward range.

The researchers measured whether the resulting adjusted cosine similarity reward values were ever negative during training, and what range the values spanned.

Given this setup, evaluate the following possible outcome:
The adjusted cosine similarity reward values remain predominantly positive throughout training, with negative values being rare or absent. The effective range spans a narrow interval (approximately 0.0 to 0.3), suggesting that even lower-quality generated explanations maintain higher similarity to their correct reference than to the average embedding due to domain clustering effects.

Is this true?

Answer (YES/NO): NO